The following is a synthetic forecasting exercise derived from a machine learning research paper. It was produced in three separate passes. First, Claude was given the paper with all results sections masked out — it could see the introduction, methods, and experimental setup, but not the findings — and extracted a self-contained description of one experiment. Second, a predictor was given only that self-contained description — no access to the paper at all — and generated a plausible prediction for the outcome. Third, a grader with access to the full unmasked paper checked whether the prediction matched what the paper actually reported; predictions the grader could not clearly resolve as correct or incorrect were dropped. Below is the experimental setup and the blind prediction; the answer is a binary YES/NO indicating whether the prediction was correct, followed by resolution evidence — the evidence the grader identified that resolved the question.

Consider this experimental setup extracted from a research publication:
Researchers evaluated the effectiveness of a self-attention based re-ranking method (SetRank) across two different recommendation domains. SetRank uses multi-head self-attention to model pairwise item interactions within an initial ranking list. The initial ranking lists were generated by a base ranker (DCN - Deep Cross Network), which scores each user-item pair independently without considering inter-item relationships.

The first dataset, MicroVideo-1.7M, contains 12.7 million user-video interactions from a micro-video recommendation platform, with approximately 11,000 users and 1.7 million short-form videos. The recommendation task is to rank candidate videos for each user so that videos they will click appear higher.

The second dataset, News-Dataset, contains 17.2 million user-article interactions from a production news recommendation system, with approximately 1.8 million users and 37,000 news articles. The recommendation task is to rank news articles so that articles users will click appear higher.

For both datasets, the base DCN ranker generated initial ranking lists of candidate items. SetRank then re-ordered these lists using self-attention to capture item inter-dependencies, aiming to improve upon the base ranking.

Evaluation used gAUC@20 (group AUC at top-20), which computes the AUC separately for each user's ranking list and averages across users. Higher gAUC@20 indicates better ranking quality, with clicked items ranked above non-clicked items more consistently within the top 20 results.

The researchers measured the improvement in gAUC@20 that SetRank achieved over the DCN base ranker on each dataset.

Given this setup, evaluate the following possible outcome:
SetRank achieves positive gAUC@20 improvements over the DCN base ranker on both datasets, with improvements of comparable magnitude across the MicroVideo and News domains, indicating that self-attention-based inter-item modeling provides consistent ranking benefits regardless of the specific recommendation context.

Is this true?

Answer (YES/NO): NO